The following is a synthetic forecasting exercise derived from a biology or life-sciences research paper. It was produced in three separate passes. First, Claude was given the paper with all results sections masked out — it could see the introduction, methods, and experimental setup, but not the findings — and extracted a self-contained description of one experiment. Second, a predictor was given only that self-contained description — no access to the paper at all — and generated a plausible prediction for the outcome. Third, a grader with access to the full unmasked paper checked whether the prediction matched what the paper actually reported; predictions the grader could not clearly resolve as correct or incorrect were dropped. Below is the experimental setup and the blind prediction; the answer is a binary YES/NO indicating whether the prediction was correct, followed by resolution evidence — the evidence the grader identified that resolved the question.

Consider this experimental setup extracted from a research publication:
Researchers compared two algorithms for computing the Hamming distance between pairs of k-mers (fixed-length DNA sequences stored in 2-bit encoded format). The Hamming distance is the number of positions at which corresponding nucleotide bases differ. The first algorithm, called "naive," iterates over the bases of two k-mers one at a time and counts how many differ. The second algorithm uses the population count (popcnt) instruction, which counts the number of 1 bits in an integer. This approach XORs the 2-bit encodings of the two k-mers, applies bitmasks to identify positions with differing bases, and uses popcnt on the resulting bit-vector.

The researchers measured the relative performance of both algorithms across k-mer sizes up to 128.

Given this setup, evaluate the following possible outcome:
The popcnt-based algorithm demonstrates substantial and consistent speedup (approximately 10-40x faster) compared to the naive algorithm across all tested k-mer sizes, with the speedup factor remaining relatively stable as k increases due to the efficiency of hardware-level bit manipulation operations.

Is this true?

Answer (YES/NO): NO